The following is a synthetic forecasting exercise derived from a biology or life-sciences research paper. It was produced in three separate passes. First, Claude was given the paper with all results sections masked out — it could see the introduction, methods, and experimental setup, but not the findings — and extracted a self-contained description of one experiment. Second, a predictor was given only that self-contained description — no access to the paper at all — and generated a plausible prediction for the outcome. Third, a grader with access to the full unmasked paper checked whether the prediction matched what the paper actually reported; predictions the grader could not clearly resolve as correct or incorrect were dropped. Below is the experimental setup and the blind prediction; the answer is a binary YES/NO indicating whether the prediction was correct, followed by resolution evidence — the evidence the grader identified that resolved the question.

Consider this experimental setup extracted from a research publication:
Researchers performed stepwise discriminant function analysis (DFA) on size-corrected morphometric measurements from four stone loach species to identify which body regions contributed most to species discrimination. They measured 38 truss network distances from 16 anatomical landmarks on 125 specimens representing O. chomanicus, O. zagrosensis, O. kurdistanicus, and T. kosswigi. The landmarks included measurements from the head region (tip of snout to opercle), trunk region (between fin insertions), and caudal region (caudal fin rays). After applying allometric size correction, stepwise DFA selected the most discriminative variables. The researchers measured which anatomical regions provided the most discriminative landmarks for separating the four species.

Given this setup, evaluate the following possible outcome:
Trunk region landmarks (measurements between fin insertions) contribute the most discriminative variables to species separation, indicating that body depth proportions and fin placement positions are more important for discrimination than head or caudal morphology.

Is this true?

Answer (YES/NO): NO